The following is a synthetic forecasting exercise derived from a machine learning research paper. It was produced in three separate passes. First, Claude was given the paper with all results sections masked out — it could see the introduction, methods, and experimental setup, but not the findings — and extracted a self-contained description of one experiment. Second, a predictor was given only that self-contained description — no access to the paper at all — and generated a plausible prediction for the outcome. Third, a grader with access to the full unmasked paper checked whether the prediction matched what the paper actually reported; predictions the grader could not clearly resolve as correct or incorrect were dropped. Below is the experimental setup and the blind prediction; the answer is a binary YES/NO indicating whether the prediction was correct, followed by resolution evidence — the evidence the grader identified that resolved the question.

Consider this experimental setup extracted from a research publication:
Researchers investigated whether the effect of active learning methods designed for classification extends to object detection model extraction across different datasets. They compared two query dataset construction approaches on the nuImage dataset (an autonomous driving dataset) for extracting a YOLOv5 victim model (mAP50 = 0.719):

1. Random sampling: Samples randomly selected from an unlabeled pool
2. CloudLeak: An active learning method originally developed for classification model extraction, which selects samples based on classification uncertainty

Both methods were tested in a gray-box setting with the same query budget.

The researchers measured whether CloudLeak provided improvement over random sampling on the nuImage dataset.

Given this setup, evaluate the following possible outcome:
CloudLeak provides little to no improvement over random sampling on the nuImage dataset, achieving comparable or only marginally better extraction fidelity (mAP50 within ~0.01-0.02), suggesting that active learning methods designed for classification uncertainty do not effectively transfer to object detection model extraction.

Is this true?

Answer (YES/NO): NO